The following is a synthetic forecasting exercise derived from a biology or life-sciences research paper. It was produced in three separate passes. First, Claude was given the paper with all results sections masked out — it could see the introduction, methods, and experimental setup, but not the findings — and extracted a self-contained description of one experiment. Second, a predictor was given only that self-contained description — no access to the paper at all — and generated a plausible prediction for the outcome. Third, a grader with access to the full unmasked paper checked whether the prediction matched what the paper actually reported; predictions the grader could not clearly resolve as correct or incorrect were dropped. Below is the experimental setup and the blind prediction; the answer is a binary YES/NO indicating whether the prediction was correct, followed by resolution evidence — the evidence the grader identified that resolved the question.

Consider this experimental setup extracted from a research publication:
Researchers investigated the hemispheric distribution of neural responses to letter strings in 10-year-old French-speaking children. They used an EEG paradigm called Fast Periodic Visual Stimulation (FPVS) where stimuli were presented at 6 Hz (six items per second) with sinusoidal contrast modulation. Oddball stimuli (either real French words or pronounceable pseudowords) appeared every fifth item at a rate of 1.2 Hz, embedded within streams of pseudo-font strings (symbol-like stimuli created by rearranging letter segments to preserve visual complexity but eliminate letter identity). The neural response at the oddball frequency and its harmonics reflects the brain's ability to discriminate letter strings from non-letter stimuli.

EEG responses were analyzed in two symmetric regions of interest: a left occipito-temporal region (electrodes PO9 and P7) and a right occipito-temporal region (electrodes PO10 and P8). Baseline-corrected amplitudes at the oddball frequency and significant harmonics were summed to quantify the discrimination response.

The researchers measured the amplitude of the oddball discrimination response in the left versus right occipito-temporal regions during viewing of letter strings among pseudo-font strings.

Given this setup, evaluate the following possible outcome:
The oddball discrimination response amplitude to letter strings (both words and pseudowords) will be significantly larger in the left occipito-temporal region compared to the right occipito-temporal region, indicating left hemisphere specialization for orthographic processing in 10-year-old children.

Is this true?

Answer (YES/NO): YES